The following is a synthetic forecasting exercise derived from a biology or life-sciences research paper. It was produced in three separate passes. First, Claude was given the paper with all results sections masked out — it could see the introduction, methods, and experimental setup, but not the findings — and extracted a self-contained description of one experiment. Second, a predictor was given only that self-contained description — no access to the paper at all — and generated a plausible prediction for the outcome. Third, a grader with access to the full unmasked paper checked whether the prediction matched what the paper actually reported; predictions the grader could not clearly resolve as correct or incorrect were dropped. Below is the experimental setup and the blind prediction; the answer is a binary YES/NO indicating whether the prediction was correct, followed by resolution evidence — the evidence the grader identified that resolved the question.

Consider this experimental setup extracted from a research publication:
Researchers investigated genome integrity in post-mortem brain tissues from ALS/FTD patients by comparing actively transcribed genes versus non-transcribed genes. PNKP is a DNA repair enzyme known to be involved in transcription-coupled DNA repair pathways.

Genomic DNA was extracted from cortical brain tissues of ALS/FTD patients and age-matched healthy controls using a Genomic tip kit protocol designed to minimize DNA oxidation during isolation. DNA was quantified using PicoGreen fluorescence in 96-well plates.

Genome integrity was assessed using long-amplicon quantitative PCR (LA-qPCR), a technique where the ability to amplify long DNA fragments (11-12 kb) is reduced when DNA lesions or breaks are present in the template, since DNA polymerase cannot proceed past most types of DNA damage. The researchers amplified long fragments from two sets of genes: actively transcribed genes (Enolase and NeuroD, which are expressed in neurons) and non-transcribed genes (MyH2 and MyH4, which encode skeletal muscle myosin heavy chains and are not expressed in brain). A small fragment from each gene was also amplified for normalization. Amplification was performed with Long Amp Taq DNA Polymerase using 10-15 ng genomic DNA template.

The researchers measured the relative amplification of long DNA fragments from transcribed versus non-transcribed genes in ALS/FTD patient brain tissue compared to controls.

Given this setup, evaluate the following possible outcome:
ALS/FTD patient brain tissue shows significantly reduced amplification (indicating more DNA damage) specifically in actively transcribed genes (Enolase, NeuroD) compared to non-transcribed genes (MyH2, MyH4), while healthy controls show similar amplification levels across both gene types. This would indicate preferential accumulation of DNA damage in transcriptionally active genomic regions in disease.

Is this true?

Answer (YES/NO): YES